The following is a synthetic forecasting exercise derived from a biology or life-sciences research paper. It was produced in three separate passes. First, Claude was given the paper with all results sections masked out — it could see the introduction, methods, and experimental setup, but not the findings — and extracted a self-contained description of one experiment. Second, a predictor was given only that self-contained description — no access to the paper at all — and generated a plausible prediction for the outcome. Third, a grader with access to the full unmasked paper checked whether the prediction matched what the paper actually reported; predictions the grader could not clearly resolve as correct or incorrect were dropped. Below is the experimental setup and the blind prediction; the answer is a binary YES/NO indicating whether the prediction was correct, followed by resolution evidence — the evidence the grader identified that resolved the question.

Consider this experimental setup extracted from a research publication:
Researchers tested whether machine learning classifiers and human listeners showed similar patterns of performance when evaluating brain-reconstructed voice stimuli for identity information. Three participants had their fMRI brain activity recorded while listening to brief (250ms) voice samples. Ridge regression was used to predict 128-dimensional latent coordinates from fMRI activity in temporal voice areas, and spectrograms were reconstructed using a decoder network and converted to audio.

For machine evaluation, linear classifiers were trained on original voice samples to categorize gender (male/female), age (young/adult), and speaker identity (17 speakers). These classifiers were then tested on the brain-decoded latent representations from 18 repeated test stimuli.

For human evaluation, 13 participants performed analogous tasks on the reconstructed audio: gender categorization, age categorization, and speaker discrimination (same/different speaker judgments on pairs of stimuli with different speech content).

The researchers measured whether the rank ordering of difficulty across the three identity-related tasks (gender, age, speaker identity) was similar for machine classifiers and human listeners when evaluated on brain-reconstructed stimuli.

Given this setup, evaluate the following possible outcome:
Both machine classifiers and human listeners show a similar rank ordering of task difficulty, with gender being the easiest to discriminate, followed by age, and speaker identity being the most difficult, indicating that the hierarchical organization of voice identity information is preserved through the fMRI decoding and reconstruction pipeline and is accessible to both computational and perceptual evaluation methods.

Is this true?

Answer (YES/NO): NO